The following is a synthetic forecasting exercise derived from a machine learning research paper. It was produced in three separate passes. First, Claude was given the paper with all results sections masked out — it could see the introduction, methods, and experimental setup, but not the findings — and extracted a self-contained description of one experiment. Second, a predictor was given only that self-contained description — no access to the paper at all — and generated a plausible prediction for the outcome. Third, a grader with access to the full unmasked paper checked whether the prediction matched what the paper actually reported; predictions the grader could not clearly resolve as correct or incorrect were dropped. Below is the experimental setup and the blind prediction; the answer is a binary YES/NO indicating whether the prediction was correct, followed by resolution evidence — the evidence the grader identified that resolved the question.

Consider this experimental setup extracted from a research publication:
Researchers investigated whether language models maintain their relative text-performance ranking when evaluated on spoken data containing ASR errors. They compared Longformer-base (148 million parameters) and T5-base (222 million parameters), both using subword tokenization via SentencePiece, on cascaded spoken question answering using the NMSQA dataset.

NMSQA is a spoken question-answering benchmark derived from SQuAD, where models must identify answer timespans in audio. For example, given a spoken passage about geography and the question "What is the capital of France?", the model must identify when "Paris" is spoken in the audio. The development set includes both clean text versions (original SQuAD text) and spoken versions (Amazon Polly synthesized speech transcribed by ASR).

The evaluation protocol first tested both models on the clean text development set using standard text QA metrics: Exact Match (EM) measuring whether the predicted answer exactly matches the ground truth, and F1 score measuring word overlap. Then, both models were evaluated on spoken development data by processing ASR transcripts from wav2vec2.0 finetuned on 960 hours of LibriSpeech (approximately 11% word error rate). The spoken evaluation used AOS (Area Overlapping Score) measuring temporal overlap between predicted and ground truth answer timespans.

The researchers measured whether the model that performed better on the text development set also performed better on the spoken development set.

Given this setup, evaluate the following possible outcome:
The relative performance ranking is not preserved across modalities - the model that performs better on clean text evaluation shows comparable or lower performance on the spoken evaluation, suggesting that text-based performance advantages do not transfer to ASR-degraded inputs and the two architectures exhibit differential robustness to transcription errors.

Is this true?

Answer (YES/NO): YES